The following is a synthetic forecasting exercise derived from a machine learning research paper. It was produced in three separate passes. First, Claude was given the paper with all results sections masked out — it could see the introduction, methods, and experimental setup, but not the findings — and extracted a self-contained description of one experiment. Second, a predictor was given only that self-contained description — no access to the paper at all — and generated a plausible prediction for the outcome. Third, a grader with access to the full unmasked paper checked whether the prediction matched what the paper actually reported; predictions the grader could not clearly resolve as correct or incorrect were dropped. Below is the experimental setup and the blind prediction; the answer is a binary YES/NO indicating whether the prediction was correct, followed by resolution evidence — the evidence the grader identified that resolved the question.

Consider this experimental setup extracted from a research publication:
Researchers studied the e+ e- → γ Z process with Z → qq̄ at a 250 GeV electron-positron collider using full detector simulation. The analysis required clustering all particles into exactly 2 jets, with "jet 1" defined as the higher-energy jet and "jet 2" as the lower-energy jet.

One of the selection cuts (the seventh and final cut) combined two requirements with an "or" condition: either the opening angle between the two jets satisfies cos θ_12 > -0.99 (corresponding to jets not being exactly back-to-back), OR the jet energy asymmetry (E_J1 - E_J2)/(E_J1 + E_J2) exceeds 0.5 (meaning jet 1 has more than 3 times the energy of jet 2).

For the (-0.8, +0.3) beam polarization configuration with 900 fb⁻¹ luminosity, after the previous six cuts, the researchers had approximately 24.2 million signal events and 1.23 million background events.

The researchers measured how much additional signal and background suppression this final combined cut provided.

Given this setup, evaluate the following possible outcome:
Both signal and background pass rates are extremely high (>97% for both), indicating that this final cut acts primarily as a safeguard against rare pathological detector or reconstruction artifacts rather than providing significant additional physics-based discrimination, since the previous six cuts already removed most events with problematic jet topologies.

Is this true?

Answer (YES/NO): YES